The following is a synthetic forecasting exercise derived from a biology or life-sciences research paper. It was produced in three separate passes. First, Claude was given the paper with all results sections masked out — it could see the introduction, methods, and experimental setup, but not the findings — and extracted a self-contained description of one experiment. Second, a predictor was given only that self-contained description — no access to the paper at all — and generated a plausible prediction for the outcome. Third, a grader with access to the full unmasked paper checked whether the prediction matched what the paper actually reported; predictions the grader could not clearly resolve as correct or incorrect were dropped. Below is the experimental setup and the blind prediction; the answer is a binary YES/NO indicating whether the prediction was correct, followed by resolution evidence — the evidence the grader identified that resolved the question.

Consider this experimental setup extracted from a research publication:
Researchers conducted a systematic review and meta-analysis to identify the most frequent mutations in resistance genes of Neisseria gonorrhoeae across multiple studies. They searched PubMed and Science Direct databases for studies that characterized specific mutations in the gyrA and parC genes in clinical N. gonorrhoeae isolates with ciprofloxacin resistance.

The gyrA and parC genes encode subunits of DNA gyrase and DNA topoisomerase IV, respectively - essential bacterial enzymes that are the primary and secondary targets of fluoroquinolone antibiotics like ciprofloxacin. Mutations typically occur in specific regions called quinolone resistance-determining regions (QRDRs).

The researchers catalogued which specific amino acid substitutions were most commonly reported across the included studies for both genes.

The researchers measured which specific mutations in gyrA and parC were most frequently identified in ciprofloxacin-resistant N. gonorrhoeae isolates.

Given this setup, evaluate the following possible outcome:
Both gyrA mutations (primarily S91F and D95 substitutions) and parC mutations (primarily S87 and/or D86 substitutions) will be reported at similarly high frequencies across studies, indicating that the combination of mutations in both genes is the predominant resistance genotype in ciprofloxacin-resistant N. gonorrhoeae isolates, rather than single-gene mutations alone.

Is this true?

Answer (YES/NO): NO